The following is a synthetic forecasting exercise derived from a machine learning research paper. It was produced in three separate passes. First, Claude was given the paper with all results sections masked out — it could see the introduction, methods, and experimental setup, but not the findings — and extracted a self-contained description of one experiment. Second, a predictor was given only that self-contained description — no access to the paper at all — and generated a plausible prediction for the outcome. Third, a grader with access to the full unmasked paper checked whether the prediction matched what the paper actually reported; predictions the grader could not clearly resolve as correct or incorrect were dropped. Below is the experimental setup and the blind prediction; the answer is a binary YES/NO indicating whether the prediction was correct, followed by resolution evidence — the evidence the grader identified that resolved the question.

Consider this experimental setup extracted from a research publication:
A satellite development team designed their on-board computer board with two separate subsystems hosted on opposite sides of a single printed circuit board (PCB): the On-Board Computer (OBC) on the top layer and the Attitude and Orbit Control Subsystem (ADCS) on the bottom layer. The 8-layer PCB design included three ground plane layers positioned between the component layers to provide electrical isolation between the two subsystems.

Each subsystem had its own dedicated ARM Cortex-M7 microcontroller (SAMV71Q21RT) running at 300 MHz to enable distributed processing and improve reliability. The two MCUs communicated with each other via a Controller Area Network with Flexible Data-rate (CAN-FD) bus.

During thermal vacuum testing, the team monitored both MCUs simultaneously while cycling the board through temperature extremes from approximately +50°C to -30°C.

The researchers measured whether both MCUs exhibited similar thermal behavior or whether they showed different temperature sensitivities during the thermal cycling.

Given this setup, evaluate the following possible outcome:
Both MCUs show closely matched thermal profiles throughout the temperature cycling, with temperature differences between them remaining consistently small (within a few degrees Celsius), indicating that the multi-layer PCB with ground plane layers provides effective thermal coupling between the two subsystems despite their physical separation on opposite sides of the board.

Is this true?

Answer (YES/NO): NO